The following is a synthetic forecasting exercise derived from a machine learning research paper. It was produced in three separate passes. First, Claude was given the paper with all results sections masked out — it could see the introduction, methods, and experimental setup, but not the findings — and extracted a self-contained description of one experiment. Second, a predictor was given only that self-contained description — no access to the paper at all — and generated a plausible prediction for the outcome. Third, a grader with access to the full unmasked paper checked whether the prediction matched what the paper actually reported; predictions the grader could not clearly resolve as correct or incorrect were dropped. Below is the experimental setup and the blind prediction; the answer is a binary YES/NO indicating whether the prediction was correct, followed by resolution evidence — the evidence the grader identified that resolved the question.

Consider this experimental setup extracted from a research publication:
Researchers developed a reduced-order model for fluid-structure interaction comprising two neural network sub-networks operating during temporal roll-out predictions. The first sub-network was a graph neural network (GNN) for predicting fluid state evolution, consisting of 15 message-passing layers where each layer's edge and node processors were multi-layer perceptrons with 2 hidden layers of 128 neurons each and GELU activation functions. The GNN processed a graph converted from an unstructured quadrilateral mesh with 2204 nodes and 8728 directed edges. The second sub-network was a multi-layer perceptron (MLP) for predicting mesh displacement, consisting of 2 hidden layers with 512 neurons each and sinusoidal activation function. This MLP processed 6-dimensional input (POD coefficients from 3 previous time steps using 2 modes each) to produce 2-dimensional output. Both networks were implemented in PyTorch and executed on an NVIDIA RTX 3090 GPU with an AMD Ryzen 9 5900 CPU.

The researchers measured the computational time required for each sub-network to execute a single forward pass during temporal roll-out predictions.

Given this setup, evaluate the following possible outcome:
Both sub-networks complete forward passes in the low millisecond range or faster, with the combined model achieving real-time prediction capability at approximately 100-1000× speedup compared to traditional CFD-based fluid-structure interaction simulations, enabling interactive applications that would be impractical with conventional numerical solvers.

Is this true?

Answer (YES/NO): NO